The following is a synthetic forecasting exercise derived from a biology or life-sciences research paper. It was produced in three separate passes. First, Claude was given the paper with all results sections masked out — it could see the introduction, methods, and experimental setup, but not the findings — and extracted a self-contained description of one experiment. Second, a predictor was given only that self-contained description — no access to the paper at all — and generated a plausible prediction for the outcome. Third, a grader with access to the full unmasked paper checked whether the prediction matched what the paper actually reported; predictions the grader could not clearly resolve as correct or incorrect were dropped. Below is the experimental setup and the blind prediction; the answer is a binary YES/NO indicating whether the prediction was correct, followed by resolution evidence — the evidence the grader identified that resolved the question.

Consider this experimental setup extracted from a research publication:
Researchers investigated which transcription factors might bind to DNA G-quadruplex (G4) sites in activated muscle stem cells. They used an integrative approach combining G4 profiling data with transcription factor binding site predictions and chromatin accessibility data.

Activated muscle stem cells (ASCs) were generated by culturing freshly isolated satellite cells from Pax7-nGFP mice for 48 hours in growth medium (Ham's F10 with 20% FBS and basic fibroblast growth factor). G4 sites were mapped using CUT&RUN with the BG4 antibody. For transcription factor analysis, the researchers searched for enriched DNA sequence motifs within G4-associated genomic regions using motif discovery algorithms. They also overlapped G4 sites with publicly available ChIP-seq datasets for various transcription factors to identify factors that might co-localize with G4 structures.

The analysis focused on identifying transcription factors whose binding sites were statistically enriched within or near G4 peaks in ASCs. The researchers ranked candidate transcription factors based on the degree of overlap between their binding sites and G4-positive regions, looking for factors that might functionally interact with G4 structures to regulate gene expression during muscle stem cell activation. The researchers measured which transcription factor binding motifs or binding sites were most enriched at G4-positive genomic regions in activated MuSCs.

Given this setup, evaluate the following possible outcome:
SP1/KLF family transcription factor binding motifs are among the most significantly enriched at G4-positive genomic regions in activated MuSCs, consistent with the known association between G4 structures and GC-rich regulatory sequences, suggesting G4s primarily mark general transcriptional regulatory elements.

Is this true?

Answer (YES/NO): NO